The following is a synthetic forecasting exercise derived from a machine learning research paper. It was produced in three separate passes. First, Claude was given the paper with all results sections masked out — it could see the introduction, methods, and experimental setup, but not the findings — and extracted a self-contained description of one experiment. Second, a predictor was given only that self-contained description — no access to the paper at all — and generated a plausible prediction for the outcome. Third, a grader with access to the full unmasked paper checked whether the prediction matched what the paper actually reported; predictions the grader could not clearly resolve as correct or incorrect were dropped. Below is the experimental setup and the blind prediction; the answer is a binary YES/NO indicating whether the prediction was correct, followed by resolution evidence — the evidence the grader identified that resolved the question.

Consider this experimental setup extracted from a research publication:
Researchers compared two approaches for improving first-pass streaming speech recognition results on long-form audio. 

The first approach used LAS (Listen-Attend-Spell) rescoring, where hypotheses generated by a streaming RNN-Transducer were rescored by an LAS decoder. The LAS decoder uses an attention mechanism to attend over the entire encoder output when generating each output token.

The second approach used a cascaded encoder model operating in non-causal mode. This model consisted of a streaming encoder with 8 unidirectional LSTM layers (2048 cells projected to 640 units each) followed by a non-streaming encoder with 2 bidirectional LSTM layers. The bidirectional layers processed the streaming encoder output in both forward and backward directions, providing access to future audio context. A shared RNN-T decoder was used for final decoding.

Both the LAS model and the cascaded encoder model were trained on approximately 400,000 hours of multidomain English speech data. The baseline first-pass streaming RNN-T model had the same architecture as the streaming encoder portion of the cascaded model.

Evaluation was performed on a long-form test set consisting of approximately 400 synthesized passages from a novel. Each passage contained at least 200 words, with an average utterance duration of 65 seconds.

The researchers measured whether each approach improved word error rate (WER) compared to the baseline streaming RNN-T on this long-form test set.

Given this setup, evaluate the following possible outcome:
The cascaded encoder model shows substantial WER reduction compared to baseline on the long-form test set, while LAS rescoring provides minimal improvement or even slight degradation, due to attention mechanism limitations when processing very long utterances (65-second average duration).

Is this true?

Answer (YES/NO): YES